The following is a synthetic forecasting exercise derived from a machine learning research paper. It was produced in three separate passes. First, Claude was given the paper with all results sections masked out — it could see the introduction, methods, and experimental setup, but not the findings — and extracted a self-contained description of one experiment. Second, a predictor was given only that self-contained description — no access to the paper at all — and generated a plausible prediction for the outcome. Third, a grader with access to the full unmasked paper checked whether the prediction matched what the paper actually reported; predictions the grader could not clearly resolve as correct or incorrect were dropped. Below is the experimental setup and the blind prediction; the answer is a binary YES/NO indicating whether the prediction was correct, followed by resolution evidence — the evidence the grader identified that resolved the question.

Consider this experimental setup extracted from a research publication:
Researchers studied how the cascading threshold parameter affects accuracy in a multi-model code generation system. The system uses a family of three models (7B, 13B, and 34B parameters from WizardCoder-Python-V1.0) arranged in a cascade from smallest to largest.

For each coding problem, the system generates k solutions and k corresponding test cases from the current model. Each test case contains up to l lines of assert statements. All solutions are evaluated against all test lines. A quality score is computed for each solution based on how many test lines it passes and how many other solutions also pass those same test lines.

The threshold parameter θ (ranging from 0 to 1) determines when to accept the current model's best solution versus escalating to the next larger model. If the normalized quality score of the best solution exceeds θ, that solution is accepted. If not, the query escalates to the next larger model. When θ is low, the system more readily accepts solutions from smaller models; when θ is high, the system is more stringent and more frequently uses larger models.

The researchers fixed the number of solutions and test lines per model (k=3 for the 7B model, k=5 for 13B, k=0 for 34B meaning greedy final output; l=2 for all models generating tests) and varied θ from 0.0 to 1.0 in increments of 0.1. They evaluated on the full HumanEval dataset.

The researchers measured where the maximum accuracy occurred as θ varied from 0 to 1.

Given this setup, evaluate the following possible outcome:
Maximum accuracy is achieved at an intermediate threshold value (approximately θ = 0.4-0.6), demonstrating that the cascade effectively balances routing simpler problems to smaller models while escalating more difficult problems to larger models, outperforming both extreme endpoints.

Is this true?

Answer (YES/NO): NO